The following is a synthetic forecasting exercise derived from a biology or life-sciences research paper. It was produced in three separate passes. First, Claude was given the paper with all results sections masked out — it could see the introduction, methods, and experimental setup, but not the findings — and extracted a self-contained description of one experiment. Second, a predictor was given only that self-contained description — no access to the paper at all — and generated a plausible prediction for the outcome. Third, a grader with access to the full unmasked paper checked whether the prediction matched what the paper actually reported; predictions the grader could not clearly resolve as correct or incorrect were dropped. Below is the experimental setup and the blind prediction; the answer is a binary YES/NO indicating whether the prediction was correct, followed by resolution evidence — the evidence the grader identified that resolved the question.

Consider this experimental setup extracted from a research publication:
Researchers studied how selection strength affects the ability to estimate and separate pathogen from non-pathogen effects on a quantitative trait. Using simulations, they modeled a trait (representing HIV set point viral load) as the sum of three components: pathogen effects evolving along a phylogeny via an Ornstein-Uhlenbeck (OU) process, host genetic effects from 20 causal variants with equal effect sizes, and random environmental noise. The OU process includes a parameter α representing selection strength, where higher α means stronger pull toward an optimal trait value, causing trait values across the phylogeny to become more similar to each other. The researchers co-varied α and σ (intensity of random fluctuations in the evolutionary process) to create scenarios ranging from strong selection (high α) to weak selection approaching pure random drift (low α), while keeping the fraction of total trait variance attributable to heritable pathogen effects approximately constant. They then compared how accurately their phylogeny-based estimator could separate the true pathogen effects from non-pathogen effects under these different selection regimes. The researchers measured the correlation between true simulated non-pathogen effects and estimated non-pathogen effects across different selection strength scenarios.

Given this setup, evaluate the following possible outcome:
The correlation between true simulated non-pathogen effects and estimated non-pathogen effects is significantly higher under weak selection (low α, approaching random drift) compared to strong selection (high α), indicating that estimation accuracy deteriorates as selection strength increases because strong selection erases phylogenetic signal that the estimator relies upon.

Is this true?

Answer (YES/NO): YES